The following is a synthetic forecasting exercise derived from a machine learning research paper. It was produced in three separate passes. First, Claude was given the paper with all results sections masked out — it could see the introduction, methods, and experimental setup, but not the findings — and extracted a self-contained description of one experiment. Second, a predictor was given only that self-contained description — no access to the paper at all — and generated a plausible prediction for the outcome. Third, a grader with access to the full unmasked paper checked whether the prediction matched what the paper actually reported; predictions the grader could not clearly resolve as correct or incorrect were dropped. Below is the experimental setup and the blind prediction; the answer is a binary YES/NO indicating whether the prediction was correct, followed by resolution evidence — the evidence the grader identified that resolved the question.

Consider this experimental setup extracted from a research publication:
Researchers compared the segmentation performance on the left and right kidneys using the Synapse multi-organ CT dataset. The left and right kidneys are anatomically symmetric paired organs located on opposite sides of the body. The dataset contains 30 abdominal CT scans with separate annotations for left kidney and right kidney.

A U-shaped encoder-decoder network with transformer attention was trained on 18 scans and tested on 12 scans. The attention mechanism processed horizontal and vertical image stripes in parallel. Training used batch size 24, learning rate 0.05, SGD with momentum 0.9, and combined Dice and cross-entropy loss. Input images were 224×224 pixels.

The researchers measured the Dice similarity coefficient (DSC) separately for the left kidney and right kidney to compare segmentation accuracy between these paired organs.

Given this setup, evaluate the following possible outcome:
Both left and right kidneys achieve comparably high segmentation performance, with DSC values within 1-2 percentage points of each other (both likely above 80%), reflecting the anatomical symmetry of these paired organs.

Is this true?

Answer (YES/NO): NO